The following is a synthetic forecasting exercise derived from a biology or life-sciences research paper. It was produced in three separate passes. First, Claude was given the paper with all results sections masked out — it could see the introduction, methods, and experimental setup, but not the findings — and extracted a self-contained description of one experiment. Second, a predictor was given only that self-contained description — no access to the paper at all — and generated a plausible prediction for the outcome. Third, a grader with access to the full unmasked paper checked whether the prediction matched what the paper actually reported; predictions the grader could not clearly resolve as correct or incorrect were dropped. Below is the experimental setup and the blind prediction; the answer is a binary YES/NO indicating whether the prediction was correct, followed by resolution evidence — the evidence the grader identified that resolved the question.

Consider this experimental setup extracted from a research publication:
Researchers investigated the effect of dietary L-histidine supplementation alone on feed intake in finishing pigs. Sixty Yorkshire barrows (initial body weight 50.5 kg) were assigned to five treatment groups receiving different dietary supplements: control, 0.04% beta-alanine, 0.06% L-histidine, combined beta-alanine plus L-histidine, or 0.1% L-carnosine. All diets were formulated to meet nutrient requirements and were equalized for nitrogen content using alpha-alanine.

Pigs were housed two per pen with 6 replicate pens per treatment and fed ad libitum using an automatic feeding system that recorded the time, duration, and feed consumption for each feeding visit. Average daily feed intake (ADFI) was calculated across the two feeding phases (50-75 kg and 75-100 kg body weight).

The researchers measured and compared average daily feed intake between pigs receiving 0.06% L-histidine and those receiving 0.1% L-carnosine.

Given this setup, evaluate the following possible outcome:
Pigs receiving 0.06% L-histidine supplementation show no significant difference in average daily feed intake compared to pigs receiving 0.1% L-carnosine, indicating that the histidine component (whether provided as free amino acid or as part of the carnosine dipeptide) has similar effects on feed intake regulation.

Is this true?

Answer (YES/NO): NO